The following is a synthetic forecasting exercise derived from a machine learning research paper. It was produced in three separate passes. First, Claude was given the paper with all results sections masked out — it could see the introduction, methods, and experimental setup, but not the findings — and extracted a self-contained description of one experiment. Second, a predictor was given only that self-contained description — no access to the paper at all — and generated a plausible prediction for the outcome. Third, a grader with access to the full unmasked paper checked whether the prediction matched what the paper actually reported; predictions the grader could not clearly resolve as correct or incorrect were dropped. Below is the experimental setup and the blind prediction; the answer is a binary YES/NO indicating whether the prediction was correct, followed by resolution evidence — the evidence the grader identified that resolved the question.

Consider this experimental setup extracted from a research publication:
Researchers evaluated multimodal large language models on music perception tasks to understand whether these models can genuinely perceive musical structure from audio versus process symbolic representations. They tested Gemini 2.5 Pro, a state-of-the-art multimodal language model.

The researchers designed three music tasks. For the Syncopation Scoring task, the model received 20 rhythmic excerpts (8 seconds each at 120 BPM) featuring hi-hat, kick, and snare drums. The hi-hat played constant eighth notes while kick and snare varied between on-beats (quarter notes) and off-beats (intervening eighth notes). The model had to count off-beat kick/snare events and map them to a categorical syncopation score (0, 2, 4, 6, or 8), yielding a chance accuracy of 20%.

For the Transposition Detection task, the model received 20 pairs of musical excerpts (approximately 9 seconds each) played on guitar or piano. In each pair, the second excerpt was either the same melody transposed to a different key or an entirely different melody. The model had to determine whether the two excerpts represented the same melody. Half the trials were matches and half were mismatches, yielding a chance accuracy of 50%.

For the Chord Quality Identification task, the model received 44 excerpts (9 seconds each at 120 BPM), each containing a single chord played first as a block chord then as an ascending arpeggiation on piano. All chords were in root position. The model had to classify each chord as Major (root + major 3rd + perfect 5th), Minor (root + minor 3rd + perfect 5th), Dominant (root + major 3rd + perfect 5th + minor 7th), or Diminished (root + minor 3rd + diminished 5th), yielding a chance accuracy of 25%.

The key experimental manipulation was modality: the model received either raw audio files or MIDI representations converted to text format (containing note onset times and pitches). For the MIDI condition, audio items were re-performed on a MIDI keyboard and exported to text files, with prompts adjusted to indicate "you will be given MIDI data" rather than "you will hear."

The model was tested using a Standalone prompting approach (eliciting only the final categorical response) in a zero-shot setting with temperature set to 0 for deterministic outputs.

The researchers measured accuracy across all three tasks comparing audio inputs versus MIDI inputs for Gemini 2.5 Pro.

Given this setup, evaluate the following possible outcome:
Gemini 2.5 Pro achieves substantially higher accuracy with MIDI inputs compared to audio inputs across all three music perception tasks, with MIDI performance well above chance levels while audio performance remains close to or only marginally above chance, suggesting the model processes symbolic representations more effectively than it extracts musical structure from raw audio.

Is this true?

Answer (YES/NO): NO